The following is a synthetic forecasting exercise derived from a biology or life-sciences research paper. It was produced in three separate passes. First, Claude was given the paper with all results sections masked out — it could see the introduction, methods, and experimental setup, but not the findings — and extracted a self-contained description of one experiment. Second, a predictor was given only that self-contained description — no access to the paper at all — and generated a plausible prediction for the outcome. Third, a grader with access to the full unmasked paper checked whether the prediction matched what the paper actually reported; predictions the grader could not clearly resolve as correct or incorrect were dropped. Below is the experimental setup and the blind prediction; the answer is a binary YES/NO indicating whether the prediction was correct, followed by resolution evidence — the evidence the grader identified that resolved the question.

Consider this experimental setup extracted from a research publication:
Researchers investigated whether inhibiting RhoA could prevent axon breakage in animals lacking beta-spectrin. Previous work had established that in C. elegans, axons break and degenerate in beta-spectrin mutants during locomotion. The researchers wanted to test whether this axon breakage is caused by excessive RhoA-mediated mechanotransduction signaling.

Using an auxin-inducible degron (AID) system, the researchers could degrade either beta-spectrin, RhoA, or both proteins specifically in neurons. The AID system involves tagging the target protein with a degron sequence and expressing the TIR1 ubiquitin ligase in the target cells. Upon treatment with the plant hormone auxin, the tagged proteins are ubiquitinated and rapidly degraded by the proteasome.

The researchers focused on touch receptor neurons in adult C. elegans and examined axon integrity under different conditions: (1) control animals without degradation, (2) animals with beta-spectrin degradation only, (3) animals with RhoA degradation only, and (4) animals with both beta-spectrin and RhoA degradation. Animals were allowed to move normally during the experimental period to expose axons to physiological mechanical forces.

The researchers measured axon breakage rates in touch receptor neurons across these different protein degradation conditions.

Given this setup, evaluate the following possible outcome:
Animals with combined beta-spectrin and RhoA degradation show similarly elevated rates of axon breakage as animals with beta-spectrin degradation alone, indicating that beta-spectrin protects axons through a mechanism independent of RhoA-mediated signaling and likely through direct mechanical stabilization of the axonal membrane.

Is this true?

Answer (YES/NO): NO